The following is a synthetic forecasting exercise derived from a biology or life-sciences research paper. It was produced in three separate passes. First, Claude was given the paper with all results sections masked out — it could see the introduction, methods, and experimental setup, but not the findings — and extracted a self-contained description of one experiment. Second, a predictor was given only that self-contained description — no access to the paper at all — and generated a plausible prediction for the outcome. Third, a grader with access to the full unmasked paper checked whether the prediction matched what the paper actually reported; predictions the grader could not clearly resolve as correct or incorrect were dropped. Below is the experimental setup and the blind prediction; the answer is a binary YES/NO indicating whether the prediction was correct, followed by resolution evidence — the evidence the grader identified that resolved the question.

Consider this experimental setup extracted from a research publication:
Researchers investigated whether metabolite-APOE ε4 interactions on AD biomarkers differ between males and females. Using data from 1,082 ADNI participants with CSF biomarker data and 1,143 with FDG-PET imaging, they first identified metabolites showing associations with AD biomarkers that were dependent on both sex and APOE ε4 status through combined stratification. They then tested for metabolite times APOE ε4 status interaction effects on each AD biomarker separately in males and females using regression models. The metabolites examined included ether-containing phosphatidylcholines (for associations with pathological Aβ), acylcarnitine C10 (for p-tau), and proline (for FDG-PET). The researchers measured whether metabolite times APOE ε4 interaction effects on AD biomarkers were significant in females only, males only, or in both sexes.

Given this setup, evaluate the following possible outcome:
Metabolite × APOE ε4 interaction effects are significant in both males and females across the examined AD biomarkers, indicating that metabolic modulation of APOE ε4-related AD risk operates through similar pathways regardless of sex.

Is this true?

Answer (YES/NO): NO